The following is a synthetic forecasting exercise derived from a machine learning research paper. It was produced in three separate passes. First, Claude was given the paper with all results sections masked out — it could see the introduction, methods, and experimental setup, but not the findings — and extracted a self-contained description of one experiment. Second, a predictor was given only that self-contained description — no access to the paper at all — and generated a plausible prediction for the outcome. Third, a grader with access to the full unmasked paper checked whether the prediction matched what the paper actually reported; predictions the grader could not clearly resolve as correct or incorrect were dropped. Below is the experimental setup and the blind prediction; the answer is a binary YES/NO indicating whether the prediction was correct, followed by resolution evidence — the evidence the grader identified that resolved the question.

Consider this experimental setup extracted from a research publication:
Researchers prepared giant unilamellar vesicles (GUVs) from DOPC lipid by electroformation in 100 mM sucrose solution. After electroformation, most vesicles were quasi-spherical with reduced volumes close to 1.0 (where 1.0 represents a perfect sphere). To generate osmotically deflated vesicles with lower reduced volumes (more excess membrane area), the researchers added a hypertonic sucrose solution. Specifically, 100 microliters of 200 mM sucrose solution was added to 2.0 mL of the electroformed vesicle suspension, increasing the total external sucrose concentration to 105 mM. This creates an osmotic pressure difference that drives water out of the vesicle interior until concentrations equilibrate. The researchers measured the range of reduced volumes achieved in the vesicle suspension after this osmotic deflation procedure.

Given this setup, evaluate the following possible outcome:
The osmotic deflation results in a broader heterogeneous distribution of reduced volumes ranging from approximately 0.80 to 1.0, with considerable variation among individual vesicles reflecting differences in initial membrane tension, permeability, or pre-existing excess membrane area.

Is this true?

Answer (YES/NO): NO